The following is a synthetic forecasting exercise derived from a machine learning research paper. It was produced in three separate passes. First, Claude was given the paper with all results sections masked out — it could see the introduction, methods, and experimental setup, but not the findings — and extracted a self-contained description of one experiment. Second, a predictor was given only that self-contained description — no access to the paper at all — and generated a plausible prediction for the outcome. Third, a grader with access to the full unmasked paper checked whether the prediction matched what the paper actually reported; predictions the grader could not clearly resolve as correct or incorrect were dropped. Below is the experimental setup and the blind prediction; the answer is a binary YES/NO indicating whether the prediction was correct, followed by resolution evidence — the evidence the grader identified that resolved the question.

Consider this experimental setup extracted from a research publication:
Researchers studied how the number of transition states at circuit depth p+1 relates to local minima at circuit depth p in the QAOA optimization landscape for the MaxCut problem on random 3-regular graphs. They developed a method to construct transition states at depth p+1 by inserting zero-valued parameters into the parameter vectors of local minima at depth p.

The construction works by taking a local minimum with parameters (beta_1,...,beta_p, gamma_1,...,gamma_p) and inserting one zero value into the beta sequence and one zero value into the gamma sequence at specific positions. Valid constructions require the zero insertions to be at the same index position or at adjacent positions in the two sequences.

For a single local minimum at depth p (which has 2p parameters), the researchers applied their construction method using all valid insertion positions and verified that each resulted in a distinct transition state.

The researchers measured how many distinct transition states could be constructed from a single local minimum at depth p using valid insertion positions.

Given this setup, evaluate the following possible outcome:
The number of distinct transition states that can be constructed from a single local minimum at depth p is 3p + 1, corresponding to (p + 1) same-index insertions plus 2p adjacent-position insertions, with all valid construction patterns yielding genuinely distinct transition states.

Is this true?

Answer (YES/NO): NO